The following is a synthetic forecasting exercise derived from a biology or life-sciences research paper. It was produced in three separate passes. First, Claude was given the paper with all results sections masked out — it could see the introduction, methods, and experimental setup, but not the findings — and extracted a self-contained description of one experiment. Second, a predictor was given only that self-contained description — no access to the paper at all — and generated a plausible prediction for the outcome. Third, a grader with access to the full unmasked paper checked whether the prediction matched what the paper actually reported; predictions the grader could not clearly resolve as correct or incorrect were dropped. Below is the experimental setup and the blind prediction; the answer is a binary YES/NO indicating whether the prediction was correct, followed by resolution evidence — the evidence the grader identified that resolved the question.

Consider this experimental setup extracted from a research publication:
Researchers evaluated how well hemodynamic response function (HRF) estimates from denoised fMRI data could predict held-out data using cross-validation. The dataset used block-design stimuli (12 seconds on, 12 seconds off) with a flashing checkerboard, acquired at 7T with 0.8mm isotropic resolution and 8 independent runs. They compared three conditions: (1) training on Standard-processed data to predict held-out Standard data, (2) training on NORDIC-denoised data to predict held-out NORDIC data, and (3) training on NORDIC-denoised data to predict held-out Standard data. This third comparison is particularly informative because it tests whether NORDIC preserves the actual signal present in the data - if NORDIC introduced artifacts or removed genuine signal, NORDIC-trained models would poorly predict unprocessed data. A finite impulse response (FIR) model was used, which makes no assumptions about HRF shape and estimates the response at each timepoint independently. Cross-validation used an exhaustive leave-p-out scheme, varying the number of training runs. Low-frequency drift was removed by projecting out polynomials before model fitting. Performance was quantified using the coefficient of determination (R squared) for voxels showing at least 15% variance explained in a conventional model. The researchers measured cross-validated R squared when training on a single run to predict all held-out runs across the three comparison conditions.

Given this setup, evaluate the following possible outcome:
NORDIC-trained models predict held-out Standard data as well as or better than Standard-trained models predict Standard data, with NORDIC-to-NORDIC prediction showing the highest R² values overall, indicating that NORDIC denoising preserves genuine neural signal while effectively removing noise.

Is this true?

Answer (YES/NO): YES